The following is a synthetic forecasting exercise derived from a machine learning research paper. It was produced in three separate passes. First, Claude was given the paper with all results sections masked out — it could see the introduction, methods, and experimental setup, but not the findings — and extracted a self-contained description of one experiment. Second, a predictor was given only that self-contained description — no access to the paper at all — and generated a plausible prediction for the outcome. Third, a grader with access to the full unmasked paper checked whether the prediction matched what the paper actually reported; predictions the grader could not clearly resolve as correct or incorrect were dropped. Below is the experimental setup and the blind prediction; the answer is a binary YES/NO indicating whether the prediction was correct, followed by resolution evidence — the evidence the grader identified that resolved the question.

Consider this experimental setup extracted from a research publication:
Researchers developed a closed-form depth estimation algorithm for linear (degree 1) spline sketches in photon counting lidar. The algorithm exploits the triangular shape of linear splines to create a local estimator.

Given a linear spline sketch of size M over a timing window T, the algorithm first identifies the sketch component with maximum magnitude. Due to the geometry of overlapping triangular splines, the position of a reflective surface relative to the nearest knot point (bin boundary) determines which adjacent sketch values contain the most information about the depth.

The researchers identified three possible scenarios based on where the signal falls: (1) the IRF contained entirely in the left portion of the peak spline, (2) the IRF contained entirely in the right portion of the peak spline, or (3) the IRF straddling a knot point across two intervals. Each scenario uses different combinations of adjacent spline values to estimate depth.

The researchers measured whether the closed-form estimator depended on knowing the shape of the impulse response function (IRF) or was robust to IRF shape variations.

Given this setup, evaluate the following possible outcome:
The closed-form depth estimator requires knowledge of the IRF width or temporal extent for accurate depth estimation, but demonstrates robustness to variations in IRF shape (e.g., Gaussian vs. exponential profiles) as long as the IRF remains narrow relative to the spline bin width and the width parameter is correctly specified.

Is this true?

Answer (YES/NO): NO